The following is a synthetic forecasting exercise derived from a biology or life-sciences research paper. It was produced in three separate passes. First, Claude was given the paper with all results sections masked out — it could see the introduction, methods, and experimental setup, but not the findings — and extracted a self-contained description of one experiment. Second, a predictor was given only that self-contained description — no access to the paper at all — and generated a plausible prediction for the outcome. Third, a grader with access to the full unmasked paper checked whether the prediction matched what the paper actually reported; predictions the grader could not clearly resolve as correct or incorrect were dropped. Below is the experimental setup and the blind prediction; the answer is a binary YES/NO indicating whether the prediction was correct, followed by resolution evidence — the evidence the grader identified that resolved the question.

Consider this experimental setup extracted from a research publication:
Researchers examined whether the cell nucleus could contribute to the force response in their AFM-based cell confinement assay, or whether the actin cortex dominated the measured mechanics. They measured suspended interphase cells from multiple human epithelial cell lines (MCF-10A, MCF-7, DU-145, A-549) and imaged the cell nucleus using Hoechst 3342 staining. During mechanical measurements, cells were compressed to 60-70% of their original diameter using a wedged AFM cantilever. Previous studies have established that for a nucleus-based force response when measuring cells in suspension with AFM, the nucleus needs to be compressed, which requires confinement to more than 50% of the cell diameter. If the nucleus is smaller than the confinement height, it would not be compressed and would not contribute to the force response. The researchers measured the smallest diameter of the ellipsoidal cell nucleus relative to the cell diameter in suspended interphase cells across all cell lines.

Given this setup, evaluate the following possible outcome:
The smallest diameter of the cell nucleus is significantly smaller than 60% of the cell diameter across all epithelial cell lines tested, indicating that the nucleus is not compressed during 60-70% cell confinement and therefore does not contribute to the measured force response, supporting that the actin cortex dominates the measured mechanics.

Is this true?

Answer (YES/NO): YES